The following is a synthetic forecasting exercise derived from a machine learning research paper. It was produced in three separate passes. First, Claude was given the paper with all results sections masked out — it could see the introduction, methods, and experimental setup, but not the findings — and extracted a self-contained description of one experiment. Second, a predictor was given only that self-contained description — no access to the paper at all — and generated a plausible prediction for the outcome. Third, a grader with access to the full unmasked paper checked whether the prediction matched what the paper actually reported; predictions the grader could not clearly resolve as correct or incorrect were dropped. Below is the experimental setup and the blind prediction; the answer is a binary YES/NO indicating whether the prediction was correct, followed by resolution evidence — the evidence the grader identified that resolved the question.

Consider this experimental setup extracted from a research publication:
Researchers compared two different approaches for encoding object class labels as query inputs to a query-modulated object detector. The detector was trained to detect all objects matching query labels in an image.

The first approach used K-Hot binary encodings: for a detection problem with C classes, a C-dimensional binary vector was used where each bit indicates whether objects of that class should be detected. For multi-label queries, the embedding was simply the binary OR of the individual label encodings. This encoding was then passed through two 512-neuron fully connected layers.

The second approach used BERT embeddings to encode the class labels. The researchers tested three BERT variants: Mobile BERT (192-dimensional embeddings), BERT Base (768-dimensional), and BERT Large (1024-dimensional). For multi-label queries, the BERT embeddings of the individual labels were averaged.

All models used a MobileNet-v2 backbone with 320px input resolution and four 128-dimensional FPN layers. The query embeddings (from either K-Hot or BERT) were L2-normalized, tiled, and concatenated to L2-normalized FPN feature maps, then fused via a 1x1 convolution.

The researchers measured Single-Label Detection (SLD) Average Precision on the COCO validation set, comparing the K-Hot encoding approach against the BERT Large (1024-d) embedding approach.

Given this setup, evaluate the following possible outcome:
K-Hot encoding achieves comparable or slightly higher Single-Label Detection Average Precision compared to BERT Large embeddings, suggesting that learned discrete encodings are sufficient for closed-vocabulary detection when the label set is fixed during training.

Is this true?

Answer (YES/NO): YES